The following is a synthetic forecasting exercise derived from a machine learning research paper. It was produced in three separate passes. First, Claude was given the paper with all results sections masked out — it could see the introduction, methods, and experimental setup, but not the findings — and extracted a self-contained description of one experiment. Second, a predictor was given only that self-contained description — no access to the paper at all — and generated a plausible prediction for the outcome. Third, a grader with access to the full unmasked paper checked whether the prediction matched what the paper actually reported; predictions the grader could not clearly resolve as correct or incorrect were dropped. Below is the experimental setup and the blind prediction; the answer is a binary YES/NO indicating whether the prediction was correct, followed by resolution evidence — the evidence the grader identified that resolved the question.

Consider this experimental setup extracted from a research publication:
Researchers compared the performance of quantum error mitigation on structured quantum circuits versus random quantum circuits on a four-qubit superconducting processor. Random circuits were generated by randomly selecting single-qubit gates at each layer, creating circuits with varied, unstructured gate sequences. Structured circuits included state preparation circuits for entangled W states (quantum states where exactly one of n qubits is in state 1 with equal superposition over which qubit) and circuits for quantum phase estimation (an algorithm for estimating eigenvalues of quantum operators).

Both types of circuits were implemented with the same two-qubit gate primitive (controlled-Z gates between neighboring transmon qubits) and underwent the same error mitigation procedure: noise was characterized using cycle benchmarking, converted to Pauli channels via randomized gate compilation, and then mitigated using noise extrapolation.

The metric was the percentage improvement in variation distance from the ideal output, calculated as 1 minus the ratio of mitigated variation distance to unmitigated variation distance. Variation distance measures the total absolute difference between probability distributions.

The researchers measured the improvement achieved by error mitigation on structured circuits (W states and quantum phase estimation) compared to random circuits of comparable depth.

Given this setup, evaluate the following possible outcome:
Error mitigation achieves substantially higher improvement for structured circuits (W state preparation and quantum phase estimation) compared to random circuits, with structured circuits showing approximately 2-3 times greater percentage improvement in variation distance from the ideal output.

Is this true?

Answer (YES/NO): NO